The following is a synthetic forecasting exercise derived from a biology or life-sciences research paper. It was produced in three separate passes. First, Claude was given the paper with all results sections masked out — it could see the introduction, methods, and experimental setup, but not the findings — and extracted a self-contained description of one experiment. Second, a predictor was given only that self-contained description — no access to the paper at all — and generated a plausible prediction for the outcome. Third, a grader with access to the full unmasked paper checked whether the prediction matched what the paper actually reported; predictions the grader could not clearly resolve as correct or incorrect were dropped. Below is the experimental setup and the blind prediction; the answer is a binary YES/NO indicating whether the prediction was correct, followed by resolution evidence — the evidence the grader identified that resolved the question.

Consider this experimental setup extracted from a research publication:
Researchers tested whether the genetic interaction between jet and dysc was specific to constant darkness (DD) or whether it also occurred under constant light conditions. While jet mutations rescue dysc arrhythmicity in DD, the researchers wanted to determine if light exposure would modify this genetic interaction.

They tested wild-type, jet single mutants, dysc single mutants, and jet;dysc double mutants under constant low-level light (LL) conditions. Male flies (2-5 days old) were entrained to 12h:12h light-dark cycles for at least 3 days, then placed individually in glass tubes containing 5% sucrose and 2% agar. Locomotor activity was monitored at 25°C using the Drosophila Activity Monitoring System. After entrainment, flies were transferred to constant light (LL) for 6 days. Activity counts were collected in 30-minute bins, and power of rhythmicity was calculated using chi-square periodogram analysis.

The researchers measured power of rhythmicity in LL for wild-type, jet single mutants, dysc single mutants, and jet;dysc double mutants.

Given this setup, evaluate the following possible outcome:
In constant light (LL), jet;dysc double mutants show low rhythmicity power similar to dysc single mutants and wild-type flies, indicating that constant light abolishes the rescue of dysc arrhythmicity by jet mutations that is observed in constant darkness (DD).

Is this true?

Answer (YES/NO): NO